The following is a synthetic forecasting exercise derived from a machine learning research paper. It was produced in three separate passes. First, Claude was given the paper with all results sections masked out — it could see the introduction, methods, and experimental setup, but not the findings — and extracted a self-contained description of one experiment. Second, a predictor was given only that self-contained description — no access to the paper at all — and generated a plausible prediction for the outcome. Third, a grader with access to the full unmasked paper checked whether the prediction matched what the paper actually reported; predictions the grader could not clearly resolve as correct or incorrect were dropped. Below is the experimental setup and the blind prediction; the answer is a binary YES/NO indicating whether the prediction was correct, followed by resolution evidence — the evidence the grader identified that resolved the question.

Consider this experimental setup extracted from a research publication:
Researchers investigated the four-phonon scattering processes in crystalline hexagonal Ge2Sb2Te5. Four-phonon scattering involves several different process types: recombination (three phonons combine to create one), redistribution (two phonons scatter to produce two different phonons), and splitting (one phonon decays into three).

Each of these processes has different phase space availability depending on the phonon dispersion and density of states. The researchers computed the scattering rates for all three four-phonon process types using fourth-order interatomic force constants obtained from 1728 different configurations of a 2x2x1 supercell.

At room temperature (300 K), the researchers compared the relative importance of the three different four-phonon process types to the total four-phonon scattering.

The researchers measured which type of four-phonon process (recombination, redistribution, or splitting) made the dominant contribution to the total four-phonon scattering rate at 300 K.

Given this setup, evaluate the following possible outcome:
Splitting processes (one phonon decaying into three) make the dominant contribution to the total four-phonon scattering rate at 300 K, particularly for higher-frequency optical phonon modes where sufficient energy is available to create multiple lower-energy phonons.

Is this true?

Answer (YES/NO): NO